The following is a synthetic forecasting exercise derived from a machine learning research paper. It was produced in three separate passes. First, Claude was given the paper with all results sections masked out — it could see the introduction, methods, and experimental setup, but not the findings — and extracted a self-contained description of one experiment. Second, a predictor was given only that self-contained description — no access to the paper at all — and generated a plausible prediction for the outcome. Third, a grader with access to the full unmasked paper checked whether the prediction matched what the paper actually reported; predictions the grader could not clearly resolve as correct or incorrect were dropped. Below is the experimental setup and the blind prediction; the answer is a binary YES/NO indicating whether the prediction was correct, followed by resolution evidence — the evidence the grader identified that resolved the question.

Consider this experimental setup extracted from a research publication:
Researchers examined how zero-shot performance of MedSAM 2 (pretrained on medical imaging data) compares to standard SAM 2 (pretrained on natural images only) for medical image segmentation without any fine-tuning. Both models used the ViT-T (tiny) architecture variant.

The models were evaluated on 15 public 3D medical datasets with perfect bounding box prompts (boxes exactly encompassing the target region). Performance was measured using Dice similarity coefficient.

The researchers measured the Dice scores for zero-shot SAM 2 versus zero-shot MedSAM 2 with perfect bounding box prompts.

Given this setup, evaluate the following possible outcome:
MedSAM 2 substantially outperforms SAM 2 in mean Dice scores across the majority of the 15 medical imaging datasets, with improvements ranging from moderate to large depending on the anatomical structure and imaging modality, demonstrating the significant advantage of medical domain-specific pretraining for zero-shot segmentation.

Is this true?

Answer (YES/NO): NO